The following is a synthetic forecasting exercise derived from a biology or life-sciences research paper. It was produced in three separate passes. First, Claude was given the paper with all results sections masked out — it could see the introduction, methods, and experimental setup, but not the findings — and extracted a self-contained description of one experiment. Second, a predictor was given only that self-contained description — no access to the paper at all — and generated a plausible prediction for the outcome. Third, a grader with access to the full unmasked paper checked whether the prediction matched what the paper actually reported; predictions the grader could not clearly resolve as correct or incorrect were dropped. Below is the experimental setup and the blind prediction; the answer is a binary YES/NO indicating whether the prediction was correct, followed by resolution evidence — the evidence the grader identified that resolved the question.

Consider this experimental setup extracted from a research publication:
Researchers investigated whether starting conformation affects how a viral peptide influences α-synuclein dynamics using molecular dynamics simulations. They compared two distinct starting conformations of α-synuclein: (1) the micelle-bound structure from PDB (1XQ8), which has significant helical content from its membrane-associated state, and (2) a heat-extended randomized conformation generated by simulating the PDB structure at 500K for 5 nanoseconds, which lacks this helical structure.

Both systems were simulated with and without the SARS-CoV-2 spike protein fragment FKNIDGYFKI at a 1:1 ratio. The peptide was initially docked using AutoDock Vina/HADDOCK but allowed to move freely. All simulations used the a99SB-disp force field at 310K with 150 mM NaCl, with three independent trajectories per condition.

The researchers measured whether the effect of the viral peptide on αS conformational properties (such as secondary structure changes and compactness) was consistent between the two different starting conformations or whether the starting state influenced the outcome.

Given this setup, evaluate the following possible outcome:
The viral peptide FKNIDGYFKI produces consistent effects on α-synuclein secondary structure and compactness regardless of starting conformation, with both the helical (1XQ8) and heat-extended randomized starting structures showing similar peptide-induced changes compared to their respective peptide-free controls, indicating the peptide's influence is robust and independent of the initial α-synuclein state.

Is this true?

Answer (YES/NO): YES